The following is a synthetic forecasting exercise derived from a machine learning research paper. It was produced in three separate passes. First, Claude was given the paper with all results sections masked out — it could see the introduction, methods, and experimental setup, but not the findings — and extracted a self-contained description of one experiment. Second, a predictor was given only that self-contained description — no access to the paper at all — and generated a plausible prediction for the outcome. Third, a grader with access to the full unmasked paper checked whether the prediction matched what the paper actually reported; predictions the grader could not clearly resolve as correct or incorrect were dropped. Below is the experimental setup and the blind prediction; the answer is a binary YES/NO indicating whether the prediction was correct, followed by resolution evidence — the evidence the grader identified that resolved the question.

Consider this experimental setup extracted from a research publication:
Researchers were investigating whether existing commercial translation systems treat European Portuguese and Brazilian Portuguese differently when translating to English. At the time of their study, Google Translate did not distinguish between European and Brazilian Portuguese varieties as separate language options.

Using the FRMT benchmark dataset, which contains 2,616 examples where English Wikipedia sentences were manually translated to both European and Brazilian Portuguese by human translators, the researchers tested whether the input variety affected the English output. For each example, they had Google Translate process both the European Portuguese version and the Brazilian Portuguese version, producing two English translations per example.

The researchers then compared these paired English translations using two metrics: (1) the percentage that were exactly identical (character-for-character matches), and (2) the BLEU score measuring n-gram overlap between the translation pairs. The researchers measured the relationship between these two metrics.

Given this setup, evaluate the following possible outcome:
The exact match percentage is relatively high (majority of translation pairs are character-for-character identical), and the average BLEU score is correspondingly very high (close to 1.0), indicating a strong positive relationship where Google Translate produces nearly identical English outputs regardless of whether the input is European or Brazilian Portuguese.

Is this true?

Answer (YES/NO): YES